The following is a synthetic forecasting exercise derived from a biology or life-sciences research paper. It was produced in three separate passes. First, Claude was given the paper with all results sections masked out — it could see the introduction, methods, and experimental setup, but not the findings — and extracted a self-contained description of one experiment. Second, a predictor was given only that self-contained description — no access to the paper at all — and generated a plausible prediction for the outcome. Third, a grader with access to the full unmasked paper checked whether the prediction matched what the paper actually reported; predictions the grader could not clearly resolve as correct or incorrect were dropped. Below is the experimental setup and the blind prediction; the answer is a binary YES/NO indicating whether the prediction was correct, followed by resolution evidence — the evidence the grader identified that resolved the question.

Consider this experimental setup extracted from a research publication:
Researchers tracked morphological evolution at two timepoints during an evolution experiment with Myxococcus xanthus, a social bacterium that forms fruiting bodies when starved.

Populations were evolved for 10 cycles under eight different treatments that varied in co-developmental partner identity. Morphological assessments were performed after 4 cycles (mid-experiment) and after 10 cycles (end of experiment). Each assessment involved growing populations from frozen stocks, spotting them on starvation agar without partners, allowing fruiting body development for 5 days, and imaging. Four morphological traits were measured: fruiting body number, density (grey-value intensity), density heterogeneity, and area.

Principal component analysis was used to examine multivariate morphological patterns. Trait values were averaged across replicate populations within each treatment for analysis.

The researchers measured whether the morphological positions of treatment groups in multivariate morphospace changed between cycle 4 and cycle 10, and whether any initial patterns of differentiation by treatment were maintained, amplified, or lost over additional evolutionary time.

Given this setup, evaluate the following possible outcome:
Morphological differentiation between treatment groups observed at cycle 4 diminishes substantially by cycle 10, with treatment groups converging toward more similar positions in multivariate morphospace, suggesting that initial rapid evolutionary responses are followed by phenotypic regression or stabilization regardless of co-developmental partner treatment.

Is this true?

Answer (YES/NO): NO